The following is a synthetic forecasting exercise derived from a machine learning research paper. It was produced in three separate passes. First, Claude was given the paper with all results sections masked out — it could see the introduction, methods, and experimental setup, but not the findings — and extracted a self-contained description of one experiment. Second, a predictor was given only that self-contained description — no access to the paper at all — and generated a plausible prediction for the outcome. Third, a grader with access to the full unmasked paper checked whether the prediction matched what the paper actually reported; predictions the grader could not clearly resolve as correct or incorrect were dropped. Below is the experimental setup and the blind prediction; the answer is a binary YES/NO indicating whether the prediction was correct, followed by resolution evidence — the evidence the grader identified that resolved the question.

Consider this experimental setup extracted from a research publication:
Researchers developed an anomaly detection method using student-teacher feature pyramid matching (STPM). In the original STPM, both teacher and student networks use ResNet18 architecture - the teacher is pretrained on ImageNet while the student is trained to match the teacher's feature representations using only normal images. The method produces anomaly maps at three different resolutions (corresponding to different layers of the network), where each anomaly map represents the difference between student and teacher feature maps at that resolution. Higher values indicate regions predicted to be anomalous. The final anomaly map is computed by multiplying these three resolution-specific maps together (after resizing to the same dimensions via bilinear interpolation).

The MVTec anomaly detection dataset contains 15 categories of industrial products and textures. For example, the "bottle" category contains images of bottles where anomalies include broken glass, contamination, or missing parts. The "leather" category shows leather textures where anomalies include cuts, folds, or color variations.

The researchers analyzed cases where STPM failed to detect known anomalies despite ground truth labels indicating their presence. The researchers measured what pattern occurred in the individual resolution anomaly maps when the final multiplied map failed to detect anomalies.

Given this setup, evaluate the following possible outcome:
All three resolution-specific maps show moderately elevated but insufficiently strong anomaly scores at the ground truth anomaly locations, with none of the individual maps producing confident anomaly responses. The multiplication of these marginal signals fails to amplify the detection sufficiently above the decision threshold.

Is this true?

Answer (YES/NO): NO